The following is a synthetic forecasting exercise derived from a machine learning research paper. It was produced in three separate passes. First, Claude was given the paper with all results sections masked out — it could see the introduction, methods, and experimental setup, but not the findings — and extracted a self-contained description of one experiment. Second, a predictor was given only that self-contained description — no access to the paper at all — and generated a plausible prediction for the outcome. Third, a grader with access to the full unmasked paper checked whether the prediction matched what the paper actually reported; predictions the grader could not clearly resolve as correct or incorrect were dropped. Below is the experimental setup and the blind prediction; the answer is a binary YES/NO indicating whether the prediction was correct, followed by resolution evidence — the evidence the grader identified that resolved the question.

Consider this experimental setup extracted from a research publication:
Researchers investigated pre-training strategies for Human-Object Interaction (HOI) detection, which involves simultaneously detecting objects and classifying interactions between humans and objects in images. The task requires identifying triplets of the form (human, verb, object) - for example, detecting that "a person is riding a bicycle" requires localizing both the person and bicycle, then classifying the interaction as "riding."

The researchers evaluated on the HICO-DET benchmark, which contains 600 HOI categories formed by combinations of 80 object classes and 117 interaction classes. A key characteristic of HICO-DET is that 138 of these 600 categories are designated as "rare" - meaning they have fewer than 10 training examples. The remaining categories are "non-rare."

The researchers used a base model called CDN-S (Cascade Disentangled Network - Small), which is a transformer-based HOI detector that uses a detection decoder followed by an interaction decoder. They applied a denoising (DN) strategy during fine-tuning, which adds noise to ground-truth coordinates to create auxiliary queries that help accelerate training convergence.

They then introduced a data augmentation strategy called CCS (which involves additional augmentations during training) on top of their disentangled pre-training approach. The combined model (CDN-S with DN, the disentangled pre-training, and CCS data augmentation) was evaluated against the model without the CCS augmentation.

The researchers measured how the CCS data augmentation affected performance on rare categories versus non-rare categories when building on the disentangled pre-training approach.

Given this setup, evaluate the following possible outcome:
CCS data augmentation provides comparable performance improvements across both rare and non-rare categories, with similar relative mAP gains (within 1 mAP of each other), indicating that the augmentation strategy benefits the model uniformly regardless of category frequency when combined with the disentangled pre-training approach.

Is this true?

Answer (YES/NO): NO